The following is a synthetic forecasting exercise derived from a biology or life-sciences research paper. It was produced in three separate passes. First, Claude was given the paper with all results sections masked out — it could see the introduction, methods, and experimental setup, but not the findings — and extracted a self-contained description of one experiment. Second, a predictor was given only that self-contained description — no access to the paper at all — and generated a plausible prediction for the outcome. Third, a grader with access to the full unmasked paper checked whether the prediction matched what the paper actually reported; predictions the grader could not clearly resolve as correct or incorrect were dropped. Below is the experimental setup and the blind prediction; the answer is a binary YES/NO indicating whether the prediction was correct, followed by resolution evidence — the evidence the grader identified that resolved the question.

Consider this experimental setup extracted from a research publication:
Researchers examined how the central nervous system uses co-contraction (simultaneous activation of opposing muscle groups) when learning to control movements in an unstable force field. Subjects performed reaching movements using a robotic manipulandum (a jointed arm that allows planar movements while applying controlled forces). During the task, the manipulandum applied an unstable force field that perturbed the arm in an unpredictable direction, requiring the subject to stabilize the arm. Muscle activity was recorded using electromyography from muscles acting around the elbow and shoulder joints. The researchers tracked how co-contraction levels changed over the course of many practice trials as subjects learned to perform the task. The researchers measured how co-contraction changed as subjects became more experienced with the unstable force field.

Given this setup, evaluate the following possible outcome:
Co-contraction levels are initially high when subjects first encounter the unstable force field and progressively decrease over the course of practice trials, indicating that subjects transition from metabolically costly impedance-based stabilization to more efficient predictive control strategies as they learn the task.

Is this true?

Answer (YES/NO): YES